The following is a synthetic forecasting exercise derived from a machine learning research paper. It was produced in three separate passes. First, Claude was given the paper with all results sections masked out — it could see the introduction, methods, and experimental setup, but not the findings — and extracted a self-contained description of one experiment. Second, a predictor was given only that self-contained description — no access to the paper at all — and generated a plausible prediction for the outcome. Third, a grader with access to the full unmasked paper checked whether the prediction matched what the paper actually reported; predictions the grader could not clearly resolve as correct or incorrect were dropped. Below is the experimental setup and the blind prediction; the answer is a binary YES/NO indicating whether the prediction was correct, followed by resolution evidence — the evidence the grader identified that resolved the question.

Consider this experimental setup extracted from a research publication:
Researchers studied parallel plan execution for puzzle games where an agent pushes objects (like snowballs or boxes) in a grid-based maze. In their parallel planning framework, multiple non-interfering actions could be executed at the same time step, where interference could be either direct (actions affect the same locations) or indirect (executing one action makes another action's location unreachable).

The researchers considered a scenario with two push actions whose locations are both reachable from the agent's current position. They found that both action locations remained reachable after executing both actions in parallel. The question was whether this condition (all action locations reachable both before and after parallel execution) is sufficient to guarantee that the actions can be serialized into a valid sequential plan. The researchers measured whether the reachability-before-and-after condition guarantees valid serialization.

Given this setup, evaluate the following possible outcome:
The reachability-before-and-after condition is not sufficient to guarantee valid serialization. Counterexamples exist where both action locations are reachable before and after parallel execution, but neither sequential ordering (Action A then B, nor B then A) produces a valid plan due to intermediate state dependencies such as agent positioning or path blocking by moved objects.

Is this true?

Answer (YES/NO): YES